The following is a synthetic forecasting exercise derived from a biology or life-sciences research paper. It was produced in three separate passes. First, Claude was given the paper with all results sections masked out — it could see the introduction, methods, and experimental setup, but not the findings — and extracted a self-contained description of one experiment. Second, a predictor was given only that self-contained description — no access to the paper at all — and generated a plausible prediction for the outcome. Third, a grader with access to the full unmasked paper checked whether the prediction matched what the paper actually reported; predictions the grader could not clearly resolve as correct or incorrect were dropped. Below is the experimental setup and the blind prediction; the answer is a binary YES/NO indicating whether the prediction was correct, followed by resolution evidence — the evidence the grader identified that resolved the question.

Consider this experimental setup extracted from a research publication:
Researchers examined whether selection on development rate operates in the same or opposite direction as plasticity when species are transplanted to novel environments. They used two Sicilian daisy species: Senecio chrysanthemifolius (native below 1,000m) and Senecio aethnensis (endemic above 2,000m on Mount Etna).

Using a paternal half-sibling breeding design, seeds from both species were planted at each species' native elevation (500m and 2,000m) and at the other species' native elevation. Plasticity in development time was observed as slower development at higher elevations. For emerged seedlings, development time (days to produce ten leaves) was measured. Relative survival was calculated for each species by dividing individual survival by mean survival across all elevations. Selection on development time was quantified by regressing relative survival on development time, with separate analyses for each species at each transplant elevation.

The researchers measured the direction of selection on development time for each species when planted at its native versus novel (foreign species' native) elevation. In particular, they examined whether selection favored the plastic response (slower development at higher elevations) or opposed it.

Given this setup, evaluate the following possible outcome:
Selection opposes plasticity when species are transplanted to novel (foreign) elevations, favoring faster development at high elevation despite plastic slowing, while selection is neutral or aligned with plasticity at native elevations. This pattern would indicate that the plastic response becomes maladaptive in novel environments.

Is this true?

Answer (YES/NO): NO